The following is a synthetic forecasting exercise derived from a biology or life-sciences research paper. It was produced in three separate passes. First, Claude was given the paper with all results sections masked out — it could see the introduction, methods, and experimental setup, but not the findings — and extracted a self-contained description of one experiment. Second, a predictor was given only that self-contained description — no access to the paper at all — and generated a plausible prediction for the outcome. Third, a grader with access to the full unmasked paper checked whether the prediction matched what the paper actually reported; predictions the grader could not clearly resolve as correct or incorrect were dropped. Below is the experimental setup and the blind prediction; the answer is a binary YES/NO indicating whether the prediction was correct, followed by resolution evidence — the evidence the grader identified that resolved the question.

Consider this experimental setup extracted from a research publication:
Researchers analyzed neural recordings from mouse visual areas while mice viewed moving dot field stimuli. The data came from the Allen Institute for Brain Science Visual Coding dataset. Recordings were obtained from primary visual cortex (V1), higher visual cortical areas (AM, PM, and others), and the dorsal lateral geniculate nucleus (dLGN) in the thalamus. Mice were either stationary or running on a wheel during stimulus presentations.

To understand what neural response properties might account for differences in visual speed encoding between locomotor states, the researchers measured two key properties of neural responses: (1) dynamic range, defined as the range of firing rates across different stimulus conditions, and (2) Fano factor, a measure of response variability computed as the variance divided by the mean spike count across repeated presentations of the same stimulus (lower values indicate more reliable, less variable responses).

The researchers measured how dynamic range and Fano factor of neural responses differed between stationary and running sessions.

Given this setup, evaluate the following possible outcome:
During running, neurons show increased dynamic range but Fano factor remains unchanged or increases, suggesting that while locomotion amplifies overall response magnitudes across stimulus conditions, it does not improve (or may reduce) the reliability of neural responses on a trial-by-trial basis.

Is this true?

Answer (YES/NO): NO